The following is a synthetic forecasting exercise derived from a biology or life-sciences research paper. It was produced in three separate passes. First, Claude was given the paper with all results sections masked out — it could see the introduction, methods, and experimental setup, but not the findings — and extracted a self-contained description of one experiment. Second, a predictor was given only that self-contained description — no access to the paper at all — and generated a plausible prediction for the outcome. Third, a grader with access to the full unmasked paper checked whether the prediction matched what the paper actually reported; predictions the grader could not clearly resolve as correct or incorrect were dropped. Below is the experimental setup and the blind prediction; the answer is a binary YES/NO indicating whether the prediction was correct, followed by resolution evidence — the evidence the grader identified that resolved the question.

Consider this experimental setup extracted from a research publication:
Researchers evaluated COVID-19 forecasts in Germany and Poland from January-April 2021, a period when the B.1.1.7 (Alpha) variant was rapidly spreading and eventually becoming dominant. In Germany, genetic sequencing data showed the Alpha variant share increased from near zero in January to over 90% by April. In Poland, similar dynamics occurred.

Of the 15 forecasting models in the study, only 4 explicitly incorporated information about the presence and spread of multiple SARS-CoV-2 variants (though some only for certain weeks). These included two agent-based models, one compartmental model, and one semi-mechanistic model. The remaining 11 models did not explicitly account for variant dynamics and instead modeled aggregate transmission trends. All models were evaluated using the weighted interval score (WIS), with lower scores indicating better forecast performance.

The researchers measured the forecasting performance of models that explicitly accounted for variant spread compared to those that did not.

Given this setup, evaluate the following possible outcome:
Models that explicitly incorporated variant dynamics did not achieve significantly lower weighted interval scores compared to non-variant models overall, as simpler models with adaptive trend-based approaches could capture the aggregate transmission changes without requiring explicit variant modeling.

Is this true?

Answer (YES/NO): YES